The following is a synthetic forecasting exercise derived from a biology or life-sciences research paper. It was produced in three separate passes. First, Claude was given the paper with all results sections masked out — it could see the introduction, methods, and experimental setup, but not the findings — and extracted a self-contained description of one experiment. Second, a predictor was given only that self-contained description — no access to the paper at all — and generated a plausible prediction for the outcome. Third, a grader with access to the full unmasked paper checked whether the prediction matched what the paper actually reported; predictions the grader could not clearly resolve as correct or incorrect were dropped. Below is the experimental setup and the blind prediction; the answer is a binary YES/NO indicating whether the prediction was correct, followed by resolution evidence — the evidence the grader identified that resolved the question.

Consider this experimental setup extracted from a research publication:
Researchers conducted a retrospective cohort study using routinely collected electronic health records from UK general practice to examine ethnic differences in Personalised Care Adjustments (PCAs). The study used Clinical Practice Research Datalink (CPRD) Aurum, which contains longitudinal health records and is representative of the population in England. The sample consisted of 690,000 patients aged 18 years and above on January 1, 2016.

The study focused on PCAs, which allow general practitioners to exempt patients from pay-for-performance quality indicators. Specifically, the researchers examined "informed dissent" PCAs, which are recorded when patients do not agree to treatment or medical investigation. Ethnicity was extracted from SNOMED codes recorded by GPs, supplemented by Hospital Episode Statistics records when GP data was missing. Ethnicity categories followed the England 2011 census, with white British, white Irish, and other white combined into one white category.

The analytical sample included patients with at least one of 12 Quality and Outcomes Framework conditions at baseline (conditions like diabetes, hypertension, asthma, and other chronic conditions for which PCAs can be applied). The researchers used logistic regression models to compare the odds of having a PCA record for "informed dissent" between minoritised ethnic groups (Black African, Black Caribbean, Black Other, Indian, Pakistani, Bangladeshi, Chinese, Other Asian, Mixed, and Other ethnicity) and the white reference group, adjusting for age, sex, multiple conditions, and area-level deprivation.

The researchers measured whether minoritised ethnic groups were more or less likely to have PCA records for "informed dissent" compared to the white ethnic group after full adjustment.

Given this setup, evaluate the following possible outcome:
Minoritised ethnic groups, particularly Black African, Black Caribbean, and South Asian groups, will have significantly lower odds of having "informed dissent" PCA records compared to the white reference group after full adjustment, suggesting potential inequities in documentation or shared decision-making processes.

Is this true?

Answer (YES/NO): YES